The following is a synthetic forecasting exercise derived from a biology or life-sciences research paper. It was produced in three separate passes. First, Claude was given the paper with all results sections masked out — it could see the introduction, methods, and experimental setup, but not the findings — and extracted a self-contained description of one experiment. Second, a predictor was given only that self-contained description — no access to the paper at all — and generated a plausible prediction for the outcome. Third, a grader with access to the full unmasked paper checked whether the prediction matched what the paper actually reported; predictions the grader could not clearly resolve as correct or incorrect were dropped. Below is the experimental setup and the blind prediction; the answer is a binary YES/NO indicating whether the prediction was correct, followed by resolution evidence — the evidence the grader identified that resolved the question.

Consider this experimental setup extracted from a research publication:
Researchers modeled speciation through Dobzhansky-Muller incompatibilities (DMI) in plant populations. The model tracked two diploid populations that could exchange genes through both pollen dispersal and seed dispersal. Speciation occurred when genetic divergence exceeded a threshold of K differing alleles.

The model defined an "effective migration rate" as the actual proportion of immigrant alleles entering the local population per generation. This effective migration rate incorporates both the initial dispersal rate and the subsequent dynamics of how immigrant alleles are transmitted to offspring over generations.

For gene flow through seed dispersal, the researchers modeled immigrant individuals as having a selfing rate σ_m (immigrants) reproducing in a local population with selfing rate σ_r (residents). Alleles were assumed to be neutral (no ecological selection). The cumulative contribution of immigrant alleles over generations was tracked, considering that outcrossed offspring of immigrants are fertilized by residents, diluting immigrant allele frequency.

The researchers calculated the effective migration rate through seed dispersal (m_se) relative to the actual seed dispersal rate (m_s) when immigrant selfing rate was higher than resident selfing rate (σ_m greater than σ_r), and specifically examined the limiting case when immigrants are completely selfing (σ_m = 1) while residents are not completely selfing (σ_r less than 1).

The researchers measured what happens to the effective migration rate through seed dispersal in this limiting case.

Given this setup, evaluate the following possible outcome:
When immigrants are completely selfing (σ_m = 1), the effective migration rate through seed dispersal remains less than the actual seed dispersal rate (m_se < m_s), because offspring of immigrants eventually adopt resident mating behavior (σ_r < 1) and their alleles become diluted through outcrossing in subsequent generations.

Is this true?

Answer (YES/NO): NO